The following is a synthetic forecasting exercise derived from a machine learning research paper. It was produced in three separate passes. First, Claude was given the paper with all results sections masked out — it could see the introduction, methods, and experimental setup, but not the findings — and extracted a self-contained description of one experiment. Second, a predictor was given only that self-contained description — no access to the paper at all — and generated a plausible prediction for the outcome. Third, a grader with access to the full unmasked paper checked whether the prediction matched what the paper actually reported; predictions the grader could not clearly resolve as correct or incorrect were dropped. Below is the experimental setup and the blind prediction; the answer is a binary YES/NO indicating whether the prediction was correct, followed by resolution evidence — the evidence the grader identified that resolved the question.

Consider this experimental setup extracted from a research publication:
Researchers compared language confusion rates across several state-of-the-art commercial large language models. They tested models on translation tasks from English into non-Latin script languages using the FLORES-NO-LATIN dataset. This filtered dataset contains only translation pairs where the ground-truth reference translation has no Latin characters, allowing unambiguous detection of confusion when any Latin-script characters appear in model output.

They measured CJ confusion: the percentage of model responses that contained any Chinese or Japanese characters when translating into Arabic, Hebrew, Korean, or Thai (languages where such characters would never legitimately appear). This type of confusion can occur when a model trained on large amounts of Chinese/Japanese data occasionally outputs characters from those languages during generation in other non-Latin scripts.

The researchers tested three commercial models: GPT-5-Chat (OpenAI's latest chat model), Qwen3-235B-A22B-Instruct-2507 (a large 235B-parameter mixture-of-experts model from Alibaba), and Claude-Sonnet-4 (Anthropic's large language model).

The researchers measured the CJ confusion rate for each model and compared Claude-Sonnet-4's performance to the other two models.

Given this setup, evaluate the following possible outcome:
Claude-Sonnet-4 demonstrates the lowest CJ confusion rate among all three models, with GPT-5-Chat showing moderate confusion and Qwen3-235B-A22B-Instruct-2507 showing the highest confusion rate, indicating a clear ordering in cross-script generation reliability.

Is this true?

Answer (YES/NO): YES